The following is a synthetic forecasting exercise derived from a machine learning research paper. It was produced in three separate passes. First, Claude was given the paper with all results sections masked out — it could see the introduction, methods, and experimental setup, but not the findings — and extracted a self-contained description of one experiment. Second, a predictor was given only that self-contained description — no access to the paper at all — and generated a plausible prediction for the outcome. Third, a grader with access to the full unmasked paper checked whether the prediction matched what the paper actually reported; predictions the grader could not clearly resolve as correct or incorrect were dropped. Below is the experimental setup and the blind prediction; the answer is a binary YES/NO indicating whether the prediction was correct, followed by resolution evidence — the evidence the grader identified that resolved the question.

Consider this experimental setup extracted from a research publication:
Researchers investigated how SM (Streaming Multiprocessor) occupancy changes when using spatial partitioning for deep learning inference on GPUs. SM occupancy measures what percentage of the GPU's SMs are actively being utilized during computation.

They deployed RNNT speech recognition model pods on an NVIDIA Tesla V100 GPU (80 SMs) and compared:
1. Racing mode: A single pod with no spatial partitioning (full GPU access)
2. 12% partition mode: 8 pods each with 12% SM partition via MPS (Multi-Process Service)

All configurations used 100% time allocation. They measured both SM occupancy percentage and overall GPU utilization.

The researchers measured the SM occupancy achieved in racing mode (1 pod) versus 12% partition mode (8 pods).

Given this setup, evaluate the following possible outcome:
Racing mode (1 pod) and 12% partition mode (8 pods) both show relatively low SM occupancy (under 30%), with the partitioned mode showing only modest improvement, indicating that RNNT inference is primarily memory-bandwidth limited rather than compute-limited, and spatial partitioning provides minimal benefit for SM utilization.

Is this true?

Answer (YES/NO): NO